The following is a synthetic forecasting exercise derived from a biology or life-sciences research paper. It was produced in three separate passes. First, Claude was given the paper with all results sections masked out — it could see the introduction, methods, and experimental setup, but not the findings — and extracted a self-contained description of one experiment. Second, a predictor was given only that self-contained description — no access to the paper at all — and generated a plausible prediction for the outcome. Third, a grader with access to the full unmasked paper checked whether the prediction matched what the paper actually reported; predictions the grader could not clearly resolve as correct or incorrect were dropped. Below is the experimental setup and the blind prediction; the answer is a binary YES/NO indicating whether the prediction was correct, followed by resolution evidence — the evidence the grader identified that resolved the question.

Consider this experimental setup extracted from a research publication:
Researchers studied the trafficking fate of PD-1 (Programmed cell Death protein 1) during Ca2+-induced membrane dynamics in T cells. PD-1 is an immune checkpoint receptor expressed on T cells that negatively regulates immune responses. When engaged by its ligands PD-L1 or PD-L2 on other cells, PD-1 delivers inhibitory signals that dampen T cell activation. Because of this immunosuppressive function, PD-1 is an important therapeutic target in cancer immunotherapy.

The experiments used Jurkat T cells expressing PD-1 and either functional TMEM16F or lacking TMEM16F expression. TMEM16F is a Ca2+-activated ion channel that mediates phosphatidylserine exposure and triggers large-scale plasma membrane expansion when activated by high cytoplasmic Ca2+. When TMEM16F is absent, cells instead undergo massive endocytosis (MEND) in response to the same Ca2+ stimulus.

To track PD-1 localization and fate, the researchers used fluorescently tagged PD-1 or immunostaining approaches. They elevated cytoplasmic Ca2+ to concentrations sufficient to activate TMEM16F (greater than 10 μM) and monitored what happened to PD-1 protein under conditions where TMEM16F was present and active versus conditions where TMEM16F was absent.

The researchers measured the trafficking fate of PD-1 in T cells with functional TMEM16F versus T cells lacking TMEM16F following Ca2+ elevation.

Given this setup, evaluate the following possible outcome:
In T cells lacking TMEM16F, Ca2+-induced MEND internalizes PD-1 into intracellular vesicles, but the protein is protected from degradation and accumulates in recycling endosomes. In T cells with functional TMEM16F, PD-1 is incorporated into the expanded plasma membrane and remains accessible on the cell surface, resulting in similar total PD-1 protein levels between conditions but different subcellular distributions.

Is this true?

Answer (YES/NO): NO